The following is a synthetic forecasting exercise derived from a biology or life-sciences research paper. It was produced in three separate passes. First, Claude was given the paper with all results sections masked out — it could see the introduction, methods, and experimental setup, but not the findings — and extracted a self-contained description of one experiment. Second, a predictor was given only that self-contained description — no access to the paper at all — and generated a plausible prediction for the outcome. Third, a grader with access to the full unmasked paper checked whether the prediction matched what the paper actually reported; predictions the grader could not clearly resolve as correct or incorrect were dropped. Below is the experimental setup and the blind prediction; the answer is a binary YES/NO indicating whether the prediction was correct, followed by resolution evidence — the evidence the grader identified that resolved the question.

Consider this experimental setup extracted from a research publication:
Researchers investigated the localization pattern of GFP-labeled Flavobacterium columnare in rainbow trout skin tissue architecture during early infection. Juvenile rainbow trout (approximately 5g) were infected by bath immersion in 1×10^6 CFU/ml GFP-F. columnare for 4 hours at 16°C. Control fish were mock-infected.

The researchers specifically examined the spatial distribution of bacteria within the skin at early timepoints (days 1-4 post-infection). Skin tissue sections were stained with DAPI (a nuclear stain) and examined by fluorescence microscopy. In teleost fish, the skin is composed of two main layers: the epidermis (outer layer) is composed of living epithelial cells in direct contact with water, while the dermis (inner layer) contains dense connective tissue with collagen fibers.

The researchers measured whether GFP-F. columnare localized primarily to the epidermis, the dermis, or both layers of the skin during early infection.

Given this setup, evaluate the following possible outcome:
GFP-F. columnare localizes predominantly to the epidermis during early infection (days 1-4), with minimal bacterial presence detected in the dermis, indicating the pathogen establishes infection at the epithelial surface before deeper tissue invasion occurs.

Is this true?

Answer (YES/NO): YES